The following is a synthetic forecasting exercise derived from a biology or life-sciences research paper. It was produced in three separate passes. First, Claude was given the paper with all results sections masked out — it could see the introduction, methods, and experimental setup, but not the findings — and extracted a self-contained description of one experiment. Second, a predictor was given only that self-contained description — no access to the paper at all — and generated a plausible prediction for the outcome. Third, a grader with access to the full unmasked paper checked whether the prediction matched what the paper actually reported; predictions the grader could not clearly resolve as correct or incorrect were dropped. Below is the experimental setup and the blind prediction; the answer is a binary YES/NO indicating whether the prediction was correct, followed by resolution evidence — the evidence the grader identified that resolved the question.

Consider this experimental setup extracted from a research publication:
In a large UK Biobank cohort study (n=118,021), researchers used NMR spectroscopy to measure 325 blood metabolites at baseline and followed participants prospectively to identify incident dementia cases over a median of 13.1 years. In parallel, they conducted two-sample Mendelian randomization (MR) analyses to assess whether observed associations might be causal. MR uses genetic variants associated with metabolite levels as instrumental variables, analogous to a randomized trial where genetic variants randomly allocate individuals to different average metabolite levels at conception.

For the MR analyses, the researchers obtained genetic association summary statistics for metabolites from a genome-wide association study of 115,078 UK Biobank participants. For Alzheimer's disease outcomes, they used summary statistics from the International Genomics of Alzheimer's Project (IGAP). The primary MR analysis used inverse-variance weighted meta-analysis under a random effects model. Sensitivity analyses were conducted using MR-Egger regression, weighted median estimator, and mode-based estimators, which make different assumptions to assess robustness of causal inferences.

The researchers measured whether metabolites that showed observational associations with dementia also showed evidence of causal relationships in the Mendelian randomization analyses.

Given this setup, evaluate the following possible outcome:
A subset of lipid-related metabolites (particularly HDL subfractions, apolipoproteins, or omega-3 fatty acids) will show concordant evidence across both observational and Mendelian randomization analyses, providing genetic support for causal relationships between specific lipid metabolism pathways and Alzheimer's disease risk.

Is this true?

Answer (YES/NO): YES